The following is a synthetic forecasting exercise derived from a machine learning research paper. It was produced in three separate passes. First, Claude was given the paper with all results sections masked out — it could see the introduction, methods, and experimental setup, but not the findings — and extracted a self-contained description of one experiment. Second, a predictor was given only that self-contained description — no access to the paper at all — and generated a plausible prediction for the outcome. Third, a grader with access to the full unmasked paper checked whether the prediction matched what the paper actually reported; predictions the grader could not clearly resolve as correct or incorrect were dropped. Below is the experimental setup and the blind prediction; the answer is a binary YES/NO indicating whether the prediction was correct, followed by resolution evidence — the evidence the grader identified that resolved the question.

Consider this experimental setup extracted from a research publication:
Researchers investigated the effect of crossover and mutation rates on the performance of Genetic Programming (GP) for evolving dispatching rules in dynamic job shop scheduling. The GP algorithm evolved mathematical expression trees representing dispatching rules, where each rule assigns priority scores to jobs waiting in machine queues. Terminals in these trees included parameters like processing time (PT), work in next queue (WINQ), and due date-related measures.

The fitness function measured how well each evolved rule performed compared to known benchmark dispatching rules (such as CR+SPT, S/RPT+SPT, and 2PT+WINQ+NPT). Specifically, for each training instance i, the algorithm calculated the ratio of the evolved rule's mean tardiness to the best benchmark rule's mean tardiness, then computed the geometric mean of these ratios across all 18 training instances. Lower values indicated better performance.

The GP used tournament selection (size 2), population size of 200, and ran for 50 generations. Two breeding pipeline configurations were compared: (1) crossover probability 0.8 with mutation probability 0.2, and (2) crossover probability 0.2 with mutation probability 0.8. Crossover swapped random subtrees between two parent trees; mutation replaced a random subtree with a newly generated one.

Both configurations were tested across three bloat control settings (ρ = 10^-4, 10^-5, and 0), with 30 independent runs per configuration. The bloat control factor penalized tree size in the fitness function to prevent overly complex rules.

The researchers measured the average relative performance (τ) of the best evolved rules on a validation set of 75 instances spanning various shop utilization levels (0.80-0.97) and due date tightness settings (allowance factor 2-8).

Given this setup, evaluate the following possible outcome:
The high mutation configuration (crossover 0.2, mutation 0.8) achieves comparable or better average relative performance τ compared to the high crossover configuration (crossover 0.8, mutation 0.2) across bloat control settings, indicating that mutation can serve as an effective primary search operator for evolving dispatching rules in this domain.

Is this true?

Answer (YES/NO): YES